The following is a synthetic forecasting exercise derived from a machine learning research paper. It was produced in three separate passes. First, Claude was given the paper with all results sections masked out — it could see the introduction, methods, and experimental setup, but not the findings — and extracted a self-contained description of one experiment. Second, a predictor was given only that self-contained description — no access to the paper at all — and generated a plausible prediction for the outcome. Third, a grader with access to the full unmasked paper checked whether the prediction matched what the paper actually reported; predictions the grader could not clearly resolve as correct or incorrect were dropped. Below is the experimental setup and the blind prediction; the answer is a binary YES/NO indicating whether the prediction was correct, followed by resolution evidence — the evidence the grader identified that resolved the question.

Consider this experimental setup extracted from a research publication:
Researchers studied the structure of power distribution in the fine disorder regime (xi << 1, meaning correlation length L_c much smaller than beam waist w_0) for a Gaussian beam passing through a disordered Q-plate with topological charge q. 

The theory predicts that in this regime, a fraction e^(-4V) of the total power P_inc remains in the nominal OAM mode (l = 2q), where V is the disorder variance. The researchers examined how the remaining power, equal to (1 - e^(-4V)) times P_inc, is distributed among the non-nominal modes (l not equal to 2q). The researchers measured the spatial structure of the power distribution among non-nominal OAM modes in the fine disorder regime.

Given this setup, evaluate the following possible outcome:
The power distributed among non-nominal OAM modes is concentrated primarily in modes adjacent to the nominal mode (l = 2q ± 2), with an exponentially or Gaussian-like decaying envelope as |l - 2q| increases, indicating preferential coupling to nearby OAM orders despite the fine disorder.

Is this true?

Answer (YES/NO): NO